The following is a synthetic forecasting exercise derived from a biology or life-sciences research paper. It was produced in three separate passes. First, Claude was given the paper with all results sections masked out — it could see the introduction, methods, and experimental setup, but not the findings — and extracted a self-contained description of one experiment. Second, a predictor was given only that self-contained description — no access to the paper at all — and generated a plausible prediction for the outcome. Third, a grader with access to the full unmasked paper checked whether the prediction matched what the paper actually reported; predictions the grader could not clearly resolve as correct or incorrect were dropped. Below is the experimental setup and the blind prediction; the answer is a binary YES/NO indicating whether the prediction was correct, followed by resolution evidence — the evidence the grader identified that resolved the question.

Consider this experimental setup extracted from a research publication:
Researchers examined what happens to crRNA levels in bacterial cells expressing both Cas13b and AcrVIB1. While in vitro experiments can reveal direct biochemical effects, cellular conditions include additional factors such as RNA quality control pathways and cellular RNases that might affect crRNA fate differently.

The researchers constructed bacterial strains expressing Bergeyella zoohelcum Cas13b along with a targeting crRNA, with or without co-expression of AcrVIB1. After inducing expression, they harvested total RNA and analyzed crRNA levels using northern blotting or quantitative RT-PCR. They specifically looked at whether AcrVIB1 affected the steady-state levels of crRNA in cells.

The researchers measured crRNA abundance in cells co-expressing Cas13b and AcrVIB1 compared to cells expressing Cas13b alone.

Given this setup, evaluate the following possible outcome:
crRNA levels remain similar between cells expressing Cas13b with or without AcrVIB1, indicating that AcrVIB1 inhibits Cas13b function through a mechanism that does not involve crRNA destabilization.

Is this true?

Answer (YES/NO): NO